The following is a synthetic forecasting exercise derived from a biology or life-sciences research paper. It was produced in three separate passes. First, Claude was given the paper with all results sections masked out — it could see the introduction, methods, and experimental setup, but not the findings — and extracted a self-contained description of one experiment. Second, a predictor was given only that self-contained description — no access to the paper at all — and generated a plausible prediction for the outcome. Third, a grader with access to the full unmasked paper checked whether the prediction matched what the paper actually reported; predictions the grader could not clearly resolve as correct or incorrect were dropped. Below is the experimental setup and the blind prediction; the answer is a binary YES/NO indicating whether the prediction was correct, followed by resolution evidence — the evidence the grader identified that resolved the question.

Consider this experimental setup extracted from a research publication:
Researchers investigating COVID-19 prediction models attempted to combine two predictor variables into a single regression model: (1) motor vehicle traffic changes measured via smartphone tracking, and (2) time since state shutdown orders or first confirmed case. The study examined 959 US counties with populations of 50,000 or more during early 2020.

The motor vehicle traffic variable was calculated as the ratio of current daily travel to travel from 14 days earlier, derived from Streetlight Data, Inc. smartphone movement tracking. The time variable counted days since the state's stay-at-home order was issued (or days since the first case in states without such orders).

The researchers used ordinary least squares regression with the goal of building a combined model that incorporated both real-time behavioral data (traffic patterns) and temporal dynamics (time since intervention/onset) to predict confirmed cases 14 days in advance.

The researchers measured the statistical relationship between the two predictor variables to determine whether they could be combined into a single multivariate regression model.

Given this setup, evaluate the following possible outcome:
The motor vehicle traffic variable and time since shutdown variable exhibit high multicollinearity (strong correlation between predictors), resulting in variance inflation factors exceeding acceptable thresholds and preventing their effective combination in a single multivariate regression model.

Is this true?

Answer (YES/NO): NO